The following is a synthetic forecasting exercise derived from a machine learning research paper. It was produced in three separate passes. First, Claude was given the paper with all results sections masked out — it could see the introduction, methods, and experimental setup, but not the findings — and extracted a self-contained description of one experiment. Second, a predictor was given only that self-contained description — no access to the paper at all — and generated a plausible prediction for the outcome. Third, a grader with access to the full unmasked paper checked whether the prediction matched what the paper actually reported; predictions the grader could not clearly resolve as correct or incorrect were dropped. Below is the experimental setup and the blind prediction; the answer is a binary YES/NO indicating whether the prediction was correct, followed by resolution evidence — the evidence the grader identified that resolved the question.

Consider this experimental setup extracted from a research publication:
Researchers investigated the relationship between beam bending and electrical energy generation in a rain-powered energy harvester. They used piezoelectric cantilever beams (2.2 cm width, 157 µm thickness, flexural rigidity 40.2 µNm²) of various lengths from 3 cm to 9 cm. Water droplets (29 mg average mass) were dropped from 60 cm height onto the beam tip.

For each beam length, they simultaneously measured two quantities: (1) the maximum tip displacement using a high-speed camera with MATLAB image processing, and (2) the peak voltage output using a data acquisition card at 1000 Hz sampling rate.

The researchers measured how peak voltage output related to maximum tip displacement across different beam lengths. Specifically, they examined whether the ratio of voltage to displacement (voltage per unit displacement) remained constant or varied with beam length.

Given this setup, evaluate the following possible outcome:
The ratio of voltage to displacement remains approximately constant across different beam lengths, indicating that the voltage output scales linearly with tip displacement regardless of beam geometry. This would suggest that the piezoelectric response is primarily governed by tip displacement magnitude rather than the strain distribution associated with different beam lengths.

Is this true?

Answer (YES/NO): NO